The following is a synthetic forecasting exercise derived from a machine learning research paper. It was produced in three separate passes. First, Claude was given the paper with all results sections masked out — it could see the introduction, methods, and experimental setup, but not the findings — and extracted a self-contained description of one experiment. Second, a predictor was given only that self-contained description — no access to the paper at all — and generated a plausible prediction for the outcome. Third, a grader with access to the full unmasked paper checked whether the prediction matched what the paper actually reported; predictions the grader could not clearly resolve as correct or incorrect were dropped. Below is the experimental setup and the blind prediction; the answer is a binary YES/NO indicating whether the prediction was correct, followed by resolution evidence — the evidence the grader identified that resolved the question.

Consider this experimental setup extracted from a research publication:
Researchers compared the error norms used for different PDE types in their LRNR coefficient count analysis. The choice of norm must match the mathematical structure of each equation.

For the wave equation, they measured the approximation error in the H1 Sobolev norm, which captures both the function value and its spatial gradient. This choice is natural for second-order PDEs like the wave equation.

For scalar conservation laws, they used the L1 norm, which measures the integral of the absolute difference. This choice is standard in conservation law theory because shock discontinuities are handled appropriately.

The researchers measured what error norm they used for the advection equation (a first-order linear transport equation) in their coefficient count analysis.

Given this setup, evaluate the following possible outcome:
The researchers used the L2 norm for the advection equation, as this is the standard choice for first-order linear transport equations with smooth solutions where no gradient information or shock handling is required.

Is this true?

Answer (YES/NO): YES